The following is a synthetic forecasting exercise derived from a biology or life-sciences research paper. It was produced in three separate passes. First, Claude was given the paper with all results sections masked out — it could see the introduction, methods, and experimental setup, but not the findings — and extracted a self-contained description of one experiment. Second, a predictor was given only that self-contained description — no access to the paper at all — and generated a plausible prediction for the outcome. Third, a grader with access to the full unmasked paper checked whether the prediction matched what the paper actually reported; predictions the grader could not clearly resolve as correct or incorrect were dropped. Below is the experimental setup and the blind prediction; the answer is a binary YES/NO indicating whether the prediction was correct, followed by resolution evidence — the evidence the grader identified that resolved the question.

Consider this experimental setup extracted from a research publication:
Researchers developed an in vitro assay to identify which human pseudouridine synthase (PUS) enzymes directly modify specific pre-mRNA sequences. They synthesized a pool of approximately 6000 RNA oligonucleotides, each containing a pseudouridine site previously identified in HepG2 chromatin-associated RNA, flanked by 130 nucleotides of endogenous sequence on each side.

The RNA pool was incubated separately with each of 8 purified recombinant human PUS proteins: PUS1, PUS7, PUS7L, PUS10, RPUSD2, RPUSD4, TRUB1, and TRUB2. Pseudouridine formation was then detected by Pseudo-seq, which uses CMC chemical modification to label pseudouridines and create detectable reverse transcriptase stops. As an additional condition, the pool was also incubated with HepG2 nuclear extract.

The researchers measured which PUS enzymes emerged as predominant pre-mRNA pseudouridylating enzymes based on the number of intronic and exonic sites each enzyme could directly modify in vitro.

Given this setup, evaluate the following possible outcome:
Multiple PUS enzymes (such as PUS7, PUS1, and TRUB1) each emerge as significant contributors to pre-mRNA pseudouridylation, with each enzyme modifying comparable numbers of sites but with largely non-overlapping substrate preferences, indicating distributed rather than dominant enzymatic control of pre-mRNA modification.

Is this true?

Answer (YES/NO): NO